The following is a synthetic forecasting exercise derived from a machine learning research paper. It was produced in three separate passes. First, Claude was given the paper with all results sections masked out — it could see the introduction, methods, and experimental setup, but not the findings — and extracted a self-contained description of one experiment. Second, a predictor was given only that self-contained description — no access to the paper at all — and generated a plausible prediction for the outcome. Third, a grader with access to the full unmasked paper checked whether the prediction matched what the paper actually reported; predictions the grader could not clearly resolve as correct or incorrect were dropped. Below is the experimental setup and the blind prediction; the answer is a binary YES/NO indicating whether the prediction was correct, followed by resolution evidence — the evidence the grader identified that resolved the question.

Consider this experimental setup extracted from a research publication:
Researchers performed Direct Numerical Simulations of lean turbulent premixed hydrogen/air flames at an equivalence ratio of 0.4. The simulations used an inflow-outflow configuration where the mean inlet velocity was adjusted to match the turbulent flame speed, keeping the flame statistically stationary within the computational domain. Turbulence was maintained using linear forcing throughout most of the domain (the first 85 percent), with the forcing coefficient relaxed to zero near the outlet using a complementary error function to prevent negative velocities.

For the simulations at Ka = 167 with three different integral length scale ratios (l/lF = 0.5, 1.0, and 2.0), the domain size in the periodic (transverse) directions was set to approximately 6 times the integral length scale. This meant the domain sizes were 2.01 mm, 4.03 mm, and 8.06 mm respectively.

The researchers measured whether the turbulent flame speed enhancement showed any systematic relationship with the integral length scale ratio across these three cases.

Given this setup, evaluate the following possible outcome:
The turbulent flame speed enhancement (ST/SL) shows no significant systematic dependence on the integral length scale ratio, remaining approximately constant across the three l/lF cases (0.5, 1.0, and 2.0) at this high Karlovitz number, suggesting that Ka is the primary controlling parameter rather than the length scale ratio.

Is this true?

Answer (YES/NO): NO